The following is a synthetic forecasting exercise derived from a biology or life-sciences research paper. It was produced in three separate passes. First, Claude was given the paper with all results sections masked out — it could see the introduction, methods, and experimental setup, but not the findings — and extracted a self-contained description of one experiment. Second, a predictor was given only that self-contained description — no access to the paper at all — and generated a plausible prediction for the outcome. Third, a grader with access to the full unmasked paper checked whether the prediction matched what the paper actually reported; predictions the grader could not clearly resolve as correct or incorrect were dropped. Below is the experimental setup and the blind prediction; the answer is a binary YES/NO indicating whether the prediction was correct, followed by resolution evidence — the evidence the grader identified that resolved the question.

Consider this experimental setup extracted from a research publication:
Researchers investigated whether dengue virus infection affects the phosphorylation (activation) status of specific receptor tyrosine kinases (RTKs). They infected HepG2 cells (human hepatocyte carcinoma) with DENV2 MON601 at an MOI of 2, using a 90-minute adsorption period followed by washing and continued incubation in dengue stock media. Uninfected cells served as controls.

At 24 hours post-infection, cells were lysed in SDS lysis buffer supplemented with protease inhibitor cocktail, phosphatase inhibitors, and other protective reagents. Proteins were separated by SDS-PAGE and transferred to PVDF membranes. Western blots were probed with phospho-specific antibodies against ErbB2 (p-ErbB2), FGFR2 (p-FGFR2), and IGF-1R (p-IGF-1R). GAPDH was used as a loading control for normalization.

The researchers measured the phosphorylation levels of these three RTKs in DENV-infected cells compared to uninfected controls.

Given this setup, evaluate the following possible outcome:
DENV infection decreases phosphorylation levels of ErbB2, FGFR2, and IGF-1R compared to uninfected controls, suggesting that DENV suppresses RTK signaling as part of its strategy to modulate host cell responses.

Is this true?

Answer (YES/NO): NO